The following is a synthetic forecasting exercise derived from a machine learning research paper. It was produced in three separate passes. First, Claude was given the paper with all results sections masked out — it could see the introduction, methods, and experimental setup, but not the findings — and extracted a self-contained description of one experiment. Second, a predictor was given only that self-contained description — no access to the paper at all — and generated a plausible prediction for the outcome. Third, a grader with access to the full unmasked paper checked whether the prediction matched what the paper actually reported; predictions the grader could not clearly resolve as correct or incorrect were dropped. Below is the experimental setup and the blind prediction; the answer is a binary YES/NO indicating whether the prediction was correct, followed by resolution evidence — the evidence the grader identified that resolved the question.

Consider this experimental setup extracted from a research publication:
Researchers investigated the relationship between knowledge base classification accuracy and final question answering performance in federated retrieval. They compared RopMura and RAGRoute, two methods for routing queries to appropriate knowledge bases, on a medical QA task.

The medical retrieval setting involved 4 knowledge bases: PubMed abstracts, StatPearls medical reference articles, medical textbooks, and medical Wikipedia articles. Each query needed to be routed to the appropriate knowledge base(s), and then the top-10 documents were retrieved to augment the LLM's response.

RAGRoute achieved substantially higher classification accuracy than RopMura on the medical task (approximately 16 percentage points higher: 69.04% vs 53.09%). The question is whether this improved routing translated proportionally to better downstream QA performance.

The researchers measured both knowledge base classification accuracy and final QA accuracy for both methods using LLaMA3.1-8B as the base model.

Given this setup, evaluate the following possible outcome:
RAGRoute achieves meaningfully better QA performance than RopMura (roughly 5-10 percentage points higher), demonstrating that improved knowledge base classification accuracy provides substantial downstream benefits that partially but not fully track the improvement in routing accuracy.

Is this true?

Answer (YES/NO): NO